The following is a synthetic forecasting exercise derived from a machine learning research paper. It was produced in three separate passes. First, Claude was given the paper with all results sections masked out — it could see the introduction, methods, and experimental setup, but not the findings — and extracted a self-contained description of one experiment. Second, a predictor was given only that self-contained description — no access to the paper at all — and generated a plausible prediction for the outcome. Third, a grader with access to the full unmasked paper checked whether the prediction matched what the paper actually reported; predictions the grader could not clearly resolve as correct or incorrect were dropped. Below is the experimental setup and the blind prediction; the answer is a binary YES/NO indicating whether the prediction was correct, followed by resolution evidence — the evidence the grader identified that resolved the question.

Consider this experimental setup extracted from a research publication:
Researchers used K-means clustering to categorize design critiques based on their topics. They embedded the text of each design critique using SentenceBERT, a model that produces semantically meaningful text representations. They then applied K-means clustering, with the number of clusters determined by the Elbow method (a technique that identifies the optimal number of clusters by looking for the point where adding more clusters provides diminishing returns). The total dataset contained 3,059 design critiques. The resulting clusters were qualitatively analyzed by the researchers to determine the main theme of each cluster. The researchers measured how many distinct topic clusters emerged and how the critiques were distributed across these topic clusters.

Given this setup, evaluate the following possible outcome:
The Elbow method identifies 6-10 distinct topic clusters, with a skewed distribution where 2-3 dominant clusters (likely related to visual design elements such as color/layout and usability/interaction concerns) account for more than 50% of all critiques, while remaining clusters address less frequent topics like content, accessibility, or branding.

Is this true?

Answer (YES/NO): NO